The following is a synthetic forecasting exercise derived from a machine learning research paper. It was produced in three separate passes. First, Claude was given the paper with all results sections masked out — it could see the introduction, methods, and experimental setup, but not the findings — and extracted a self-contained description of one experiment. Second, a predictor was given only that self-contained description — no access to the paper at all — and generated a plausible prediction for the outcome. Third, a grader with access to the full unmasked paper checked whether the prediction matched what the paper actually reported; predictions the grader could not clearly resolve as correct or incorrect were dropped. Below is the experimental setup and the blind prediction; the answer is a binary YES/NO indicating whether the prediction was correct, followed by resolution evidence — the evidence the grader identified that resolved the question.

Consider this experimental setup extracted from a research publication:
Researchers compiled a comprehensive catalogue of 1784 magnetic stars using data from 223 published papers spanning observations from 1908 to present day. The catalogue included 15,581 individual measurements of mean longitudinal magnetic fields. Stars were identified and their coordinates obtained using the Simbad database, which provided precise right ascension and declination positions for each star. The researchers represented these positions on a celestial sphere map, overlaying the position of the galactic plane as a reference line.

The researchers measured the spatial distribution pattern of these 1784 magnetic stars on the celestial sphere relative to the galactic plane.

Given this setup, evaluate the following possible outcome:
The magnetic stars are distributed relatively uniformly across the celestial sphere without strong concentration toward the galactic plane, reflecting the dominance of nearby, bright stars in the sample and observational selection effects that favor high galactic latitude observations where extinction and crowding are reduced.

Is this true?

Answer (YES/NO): NO